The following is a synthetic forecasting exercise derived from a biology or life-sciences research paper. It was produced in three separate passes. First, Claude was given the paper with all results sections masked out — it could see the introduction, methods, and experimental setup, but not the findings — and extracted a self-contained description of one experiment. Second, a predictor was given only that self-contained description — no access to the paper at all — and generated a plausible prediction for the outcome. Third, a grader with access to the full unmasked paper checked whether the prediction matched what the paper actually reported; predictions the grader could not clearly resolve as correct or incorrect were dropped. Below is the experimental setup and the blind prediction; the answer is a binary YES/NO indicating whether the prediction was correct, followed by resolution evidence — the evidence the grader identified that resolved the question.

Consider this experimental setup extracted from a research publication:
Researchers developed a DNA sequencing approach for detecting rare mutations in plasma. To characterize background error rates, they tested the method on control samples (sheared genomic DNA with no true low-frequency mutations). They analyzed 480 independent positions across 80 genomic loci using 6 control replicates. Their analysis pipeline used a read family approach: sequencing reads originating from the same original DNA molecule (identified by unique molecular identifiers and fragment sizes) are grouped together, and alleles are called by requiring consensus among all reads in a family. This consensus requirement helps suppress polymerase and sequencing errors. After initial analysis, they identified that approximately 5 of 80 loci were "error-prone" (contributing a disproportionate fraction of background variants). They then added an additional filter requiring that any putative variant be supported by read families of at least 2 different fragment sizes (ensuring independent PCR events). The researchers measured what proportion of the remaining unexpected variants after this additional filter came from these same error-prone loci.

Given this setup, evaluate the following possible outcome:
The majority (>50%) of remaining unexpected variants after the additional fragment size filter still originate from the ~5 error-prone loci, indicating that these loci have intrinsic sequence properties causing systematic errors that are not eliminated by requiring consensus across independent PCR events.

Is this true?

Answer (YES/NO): YES